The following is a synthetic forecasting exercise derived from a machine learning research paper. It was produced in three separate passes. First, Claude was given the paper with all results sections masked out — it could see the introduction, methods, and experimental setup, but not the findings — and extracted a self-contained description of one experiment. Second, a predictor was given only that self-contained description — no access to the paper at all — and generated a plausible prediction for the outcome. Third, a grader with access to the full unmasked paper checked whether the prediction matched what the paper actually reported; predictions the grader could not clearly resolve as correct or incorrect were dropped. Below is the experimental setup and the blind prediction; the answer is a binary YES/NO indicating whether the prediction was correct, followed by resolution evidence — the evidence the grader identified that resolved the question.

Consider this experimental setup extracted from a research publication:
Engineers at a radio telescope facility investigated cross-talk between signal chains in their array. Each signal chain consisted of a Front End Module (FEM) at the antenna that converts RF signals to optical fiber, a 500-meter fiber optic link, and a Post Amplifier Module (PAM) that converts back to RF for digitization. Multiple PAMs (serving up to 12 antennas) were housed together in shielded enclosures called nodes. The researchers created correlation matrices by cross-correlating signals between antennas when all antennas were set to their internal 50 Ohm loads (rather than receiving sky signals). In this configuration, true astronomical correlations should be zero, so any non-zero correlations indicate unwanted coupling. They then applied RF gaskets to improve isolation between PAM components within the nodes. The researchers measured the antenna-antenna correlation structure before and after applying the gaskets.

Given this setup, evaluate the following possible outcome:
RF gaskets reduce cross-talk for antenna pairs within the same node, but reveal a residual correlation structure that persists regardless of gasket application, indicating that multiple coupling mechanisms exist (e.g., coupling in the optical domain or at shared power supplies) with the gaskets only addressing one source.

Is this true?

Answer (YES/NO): YES